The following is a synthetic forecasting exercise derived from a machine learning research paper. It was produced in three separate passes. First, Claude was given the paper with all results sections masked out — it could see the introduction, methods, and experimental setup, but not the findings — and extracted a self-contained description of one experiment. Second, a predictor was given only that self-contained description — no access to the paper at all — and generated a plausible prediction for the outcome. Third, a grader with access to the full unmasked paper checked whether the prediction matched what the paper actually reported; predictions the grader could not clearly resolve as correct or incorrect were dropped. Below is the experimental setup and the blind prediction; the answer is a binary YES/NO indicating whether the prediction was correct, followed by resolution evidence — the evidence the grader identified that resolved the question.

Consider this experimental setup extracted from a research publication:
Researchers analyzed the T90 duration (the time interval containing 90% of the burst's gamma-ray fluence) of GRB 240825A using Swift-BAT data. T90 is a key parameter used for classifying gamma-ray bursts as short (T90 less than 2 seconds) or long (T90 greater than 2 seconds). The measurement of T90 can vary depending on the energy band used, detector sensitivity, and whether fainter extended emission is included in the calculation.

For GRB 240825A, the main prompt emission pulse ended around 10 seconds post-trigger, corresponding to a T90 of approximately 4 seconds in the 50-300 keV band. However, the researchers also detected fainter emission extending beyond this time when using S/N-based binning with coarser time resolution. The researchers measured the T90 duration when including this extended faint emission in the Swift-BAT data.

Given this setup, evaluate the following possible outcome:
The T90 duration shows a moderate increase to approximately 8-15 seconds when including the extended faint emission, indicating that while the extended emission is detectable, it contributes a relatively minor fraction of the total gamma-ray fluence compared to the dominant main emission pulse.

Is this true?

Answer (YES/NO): NO